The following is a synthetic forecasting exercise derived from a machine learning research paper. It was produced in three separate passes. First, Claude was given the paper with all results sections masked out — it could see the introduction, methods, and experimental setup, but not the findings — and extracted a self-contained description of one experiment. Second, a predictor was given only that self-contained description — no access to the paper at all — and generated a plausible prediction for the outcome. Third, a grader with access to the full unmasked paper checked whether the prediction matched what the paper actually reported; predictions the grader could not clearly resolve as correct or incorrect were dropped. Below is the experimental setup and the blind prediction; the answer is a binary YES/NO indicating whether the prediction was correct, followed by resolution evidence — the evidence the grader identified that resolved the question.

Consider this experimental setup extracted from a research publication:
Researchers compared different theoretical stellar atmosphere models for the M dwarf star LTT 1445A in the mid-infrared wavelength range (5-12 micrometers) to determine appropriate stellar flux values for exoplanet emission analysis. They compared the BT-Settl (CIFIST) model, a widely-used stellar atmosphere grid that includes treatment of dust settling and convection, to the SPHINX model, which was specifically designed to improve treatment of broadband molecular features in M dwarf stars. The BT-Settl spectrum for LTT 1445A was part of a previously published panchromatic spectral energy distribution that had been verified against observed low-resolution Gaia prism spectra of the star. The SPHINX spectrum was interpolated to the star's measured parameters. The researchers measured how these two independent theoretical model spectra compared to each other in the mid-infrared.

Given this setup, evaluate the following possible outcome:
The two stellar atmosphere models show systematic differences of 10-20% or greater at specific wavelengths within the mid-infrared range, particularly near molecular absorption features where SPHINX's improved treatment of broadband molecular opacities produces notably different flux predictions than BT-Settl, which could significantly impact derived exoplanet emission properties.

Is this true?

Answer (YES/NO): NO